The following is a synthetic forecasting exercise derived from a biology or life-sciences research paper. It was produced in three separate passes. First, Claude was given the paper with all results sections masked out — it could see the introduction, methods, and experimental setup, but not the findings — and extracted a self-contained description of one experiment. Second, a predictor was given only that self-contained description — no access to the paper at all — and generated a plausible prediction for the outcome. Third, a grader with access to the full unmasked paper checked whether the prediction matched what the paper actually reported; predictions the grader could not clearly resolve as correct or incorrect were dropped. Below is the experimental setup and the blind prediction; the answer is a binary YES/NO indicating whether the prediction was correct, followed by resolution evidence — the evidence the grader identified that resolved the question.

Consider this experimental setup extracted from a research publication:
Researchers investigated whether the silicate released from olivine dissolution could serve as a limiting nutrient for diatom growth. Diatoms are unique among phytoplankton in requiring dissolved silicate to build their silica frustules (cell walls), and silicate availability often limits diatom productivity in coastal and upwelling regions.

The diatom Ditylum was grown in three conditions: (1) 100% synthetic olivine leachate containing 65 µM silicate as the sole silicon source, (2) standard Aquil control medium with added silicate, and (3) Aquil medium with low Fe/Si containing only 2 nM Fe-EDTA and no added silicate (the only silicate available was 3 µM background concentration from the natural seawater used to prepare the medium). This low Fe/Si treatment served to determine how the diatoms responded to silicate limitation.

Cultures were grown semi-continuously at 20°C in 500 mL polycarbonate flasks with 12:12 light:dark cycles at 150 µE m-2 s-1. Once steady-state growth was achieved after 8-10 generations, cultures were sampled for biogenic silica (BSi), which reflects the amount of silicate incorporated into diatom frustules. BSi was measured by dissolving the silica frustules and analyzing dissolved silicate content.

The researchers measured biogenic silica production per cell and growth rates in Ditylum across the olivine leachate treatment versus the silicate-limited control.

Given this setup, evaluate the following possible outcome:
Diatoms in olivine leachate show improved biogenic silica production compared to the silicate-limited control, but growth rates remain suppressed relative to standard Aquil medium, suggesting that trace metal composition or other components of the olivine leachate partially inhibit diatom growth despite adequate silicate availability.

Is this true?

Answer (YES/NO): NO